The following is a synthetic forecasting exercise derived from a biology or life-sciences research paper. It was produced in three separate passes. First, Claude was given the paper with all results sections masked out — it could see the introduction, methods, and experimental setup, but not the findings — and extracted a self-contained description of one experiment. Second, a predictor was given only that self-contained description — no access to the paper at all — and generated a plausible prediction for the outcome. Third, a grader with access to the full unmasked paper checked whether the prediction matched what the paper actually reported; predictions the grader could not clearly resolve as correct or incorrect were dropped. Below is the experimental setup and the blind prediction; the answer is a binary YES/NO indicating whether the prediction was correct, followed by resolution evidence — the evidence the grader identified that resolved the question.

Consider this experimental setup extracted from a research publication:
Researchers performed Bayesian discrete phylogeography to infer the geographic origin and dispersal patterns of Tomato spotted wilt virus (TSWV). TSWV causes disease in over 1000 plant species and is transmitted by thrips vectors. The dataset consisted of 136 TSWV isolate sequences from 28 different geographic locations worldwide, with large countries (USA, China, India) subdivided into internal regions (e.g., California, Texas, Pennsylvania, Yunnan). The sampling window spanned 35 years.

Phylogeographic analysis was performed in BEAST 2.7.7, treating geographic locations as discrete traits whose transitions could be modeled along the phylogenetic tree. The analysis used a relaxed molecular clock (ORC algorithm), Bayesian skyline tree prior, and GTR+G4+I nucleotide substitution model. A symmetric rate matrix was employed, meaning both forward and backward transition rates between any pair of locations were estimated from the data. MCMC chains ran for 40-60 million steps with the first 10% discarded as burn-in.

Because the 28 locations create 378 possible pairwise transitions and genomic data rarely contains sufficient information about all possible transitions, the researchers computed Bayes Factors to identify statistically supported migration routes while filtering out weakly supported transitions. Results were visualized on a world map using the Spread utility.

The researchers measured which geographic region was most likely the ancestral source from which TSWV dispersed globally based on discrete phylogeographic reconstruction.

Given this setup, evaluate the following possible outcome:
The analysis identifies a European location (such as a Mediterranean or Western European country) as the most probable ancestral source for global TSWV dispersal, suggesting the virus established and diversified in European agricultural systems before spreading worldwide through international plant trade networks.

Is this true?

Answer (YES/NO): NO